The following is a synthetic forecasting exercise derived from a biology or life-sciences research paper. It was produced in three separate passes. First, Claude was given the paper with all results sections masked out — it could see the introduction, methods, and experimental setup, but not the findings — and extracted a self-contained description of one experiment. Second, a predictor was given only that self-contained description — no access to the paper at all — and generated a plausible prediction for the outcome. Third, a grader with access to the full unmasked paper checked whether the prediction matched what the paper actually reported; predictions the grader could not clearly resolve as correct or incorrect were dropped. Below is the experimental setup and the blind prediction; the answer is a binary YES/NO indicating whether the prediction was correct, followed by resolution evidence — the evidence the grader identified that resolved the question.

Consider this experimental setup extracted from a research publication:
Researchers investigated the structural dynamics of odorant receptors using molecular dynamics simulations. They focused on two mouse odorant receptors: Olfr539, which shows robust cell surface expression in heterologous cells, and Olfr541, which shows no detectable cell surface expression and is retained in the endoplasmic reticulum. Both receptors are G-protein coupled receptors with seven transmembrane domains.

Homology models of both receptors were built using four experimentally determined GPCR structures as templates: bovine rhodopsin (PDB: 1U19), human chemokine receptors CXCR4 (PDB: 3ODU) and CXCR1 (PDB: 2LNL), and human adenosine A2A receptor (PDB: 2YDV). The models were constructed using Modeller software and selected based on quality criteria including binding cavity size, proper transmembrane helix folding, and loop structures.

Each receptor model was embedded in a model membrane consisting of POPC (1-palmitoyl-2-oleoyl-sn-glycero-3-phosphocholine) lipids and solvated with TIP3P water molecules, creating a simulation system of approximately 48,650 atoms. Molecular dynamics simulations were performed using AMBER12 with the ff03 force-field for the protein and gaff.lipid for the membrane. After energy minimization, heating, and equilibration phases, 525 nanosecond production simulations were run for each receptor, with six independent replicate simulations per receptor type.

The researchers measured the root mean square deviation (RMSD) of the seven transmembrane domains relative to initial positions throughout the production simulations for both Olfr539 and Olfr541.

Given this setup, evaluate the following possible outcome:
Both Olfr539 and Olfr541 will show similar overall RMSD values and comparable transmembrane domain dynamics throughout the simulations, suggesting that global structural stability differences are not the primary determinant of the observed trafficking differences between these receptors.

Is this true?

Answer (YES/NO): NO